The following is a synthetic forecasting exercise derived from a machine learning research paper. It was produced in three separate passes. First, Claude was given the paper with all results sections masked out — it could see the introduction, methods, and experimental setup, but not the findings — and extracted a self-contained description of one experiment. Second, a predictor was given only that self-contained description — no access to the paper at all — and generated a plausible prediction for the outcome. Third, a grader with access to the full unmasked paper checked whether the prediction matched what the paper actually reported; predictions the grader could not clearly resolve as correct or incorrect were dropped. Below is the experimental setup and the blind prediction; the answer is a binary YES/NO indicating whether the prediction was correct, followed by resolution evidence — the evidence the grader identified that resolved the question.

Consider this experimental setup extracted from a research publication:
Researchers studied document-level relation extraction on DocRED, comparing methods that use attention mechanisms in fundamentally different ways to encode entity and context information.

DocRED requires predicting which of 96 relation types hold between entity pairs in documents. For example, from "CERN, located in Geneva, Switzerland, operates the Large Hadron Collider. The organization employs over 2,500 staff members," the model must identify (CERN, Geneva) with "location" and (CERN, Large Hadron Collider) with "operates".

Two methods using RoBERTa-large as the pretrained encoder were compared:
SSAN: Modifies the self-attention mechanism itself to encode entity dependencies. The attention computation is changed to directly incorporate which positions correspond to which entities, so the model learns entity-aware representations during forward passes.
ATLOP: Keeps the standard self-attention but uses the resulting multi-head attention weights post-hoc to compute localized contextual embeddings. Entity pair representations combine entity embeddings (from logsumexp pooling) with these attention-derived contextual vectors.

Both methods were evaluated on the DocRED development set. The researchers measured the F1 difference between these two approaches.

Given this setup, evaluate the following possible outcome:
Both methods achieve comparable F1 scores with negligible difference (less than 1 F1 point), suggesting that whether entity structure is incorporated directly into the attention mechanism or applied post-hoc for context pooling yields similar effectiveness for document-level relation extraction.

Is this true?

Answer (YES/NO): NO